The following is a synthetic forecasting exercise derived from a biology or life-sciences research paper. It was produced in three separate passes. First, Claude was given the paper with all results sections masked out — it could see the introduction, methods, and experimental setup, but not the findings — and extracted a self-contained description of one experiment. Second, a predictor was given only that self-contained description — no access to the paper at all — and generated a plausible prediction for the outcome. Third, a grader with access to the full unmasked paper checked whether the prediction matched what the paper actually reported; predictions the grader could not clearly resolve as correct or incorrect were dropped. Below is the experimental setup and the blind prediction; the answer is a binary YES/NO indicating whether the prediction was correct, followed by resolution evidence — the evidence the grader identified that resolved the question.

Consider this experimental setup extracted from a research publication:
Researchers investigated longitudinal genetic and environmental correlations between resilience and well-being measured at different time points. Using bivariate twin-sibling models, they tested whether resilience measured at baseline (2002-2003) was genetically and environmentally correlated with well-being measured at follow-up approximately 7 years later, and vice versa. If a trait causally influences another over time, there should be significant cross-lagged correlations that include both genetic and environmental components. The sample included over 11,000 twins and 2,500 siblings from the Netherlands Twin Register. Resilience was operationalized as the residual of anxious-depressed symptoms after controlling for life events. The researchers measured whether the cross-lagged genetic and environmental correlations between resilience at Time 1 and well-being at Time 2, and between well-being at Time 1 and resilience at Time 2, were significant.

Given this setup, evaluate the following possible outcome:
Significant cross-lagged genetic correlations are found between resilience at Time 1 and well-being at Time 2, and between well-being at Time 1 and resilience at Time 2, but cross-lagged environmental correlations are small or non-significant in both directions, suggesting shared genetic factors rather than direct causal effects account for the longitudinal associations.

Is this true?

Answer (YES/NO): NO